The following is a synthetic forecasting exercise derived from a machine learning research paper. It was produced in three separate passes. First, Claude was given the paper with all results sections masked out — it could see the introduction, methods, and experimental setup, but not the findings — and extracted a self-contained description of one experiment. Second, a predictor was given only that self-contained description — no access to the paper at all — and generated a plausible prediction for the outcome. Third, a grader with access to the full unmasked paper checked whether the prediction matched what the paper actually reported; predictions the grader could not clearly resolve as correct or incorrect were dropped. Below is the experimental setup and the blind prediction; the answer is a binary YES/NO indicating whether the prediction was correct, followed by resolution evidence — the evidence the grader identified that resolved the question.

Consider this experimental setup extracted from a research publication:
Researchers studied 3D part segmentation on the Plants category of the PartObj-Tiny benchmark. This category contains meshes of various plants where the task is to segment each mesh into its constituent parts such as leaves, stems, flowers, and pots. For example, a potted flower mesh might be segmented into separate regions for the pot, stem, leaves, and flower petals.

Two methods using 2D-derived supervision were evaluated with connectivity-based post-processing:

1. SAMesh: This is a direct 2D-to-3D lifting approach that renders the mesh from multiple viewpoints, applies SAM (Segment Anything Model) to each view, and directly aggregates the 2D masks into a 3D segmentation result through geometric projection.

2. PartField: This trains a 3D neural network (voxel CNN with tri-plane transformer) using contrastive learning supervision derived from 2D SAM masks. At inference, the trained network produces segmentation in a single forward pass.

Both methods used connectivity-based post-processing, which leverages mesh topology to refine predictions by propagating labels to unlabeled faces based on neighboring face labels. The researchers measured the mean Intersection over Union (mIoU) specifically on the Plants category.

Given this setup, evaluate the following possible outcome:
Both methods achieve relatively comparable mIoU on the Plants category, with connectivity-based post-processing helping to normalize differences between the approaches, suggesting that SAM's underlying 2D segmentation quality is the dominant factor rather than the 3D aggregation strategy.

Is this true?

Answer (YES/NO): NO